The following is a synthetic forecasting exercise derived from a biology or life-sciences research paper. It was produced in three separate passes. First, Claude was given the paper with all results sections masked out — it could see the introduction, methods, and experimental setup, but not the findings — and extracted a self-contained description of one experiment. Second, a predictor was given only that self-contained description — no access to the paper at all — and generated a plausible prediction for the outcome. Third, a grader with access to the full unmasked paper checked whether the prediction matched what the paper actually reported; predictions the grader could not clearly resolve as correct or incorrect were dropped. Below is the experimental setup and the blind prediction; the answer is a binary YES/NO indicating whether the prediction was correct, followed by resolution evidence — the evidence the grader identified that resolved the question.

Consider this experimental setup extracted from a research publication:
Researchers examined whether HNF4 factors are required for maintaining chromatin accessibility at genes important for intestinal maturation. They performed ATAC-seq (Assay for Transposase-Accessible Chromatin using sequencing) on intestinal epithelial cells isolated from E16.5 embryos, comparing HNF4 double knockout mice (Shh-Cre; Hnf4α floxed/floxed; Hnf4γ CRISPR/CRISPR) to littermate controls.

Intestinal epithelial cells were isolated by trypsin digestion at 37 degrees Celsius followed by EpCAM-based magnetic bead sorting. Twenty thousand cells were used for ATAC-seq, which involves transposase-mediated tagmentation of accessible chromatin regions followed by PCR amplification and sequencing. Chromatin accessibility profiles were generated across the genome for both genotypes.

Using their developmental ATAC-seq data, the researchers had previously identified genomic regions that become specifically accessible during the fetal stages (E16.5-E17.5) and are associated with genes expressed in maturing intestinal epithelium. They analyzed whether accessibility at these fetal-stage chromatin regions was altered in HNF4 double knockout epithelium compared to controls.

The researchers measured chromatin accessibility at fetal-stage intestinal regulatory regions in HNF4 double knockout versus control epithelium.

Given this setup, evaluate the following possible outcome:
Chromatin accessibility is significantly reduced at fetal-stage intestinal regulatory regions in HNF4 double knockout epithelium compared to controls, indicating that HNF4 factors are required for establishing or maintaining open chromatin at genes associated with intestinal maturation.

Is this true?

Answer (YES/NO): YES